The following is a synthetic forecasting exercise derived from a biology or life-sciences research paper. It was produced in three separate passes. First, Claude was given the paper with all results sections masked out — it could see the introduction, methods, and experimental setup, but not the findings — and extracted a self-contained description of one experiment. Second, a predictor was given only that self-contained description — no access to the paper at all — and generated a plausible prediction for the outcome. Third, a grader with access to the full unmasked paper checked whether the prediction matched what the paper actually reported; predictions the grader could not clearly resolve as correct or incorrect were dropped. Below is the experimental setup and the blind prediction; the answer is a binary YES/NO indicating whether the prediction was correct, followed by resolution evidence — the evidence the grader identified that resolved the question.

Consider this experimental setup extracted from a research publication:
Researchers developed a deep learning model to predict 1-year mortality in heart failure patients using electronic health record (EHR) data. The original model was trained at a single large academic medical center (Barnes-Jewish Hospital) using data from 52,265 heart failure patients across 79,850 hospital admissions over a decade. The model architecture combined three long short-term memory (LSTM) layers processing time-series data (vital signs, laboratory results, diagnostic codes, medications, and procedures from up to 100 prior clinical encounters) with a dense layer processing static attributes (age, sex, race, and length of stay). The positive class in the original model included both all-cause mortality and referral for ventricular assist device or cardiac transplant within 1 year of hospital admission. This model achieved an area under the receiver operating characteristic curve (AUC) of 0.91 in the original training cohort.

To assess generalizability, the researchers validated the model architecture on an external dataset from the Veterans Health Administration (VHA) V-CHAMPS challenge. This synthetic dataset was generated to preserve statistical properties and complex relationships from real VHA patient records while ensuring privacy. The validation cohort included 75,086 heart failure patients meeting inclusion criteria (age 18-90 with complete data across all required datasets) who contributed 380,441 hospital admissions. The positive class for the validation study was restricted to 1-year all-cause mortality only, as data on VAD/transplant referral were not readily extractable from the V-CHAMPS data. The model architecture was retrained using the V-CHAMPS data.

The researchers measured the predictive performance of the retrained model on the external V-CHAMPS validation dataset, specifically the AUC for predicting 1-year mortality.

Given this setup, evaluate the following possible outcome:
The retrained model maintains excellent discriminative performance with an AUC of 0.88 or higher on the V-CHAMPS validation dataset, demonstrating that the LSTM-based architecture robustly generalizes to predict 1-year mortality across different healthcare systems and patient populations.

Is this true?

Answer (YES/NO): NO